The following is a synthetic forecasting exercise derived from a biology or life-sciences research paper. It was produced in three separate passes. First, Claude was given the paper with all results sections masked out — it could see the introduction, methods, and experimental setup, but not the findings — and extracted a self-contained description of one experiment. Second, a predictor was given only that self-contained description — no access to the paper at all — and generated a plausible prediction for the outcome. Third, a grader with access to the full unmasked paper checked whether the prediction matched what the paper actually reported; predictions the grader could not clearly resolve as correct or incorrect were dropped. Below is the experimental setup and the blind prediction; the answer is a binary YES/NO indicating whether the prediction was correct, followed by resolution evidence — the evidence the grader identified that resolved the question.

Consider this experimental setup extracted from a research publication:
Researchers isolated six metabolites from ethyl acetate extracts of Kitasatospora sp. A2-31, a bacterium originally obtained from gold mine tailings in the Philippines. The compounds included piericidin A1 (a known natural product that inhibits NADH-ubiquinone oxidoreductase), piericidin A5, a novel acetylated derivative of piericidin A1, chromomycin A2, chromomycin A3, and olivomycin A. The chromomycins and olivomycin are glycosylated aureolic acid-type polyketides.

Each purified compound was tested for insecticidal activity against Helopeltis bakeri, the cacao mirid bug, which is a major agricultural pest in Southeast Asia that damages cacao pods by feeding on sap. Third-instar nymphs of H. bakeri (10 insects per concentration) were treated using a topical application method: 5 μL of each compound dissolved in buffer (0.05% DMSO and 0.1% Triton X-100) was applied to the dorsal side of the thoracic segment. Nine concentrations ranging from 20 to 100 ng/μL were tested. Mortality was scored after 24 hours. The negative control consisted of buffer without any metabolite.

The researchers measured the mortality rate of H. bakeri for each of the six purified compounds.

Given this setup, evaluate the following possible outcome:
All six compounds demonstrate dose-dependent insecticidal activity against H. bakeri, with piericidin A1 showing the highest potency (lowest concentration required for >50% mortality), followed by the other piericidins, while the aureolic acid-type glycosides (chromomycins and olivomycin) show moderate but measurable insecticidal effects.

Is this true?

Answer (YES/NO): NO